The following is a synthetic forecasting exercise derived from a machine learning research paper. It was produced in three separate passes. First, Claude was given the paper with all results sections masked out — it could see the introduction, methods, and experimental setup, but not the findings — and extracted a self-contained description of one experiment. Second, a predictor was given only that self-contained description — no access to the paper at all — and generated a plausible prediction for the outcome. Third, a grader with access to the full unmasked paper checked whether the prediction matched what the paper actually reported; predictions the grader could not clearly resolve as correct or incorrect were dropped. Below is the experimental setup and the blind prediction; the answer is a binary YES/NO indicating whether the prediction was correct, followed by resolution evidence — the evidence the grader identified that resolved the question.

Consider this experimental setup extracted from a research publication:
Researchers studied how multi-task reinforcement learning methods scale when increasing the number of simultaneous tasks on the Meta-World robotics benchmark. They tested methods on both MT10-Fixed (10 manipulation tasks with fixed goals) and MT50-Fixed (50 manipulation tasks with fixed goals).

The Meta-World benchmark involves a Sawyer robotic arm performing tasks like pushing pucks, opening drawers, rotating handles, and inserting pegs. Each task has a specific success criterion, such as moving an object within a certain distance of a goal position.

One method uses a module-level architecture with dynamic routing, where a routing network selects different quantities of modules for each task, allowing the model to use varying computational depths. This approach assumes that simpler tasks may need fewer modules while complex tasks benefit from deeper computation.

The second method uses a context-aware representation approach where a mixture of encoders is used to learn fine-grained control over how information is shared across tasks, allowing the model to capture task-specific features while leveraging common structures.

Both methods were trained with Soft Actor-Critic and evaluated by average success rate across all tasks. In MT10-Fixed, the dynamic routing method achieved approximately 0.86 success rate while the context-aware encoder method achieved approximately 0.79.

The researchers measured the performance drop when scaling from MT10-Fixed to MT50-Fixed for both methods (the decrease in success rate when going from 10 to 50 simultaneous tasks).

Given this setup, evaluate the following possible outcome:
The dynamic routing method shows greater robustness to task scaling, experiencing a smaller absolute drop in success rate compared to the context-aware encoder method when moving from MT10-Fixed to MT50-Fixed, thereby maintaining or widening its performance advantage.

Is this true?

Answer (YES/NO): YES